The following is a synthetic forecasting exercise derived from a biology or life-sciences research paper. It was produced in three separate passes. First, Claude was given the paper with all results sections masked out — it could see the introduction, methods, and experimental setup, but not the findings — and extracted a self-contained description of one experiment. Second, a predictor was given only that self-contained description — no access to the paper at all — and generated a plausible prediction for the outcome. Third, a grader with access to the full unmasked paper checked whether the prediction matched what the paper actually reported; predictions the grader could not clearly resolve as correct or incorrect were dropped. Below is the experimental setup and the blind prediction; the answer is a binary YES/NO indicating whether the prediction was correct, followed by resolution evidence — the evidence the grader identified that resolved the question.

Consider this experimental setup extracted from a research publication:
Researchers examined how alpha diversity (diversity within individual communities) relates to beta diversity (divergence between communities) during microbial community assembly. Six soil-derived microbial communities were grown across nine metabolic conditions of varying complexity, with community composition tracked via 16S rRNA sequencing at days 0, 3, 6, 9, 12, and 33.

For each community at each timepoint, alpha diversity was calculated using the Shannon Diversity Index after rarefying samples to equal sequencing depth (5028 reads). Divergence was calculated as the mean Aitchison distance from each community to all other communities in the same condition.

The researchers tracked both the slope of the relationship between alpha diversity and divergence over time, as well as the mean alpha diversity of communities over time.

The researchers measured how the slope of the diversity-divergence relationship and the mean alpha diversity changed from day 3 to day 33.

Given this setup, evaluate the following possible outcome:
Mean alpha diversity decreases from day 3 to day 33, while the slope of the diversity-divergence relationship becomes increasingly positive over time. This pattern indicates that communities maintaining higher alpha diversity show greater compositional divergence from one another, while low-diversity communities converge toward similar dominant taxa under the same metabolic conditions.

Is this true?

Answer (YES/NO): YES